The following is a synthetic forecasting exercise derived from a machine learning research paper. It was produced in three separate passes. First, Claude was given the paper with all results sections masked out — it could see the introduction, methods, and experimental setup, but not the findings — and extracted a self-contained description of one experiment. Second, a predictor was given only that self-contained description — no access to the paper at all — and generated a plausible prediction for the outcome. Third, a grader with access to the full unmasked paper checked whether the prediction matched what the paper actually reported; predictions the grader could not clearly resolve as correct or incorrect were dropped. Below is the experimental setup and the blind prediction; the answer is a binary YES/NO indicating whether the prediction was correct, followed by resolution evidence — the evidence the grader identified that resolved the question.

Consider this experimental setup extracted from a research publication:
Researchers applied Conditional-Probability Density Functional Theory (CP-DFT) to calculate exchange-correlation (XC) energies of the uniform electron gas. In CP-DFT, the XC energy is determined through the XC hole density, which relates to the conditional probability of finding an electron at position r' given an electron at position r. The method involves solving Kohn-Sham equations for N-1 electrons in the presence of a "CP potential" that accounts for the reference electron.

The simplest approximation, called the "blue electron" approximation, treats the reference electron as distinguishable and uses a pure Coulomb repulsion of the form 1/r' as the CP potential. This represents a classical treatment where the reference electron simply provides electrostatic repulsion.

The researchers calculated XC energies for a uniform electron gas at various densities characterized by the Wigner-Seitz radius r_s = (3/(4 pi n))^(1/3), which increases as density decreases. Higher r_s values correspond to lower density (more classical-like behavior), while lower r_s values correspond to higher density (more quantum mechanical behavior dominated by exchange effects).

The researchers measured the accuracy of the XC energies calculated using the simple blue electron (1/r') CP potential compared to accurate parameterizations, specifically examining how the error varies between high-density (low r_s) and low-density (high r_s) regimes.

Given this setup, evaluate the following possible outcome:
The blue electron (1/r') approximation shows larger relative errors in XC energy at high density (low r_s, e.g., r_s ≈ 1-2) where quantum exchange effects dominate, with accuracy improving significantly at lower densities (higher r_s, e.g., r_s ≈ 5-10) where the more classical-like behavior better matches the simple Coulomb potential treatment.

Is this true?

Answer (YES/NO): YES